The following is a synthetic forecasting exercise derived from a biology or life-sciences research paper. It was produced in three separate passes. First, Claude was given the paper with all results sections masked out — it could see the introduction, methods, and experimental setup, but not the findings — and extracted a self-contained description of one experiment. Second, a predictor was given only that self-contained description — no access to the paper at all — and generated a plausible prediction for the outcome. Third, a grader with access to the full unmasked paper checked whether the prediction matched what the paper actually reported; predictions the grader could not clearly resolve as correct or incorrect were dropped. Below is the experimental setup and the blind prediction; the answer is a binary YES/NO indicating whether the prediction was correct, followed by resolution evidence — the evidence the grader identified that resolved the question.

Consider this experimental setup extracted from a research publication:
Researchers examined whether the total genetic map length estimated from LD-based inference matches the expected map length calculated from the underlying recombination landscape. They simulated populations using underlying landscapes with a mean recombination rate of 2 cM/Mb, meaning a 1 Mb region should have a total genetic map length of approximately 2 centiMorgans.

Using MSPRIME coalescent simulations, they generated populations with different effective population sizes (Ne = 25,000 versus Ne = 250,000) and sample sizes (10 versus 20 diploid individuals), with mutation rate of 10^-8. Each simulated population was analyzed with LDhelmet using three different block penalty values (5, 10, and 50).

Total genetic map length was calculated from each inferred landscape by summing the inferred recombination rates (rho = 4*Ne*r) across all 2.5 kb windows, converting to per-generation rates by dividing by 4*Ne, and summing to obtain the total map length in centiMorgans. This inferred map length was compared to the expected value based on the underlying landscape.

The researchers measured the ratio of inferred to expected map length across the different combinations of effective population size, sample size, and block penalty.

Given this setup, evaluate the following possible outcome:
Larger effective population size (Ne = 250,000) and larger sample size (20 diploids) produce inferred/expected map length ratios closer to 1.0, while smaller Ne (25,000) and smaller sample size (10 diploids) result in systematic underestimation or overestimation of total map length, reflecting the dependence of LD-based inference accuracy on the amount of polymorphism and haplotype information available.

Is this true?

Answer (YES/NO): YES